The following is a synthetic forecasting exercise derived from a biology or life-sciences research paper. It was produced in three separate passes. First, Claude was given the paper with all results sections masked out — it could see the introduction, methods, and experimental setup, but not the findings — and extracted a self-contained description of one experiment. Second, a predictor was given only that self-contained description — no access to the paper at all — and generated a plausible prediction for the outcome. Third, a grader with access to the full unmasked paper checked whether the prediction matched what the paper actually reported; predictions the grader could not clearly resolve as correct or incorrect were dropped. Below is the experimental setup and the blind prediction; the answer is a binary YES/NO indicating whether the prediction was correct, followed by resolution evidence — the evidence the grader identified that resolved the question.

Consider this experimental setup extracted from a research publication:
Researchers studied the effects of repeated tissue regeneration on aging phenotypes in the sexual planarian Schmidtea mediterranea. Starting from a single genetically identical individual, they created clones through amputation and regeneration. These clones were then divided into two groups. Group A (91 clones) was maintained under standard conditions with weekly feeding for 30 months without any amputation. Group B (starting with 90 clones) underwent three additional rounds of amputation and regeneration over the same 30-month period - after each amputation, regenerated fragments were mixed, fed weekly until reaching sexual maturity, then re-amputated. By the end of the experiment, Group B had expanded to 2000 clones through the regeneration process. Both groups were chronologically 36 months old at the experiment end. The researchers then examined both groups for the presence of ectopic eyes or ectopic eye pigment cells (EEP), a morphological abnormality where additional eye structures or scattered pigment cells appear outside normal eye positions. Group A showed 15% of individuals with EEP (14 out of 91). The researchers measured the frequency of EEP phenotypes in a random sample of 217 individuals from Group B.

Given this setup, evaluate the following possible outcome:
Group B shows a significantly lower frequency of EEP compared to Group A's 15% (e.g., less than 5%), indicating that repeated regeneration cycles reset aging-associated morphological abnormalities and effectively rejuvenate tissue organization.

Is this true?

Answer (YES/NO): YES